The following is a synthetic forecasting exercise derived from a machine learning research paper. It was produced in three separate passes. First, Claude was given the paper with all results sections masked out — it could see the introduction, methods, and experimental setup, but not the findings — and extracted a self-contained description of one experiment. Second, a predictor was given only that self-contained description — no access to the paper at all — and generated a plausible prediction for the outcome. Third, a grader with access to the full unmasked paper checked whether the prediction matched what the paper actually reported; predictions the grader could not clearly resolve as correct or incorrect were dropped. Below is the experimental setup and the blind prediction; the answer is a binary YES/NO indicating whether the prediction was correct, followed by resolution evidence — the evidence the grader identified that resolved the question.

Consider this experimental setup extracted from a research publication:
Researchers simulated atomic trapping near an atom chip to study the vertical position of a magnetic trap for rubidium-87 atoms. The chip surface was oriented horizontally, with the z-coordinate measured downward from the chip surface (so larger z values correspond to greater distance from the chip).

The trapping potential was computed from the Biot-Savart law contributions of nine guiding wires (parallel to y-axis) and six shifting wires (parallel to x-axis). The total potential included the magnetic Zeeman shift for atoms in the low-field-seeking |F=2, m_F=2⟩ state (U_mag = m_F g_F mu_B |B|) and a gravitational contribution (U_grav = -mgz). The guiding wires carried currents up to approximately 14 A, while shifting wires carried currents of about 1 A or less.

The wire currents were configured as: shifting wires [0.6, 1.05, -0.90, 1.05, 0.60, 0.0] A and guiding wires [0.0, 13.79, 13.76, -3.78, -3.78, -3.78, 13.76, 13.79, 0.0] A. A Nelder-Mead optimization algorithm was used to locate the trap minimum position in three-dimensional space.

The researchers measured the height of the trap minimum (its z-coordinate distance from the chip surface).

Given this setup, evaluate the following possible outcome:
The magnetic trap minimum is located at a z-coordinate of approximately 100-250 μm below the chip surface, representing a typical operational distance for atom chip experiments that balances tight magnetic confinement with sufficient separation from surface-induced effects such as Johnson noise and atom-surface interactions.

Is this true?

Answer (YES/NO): NO